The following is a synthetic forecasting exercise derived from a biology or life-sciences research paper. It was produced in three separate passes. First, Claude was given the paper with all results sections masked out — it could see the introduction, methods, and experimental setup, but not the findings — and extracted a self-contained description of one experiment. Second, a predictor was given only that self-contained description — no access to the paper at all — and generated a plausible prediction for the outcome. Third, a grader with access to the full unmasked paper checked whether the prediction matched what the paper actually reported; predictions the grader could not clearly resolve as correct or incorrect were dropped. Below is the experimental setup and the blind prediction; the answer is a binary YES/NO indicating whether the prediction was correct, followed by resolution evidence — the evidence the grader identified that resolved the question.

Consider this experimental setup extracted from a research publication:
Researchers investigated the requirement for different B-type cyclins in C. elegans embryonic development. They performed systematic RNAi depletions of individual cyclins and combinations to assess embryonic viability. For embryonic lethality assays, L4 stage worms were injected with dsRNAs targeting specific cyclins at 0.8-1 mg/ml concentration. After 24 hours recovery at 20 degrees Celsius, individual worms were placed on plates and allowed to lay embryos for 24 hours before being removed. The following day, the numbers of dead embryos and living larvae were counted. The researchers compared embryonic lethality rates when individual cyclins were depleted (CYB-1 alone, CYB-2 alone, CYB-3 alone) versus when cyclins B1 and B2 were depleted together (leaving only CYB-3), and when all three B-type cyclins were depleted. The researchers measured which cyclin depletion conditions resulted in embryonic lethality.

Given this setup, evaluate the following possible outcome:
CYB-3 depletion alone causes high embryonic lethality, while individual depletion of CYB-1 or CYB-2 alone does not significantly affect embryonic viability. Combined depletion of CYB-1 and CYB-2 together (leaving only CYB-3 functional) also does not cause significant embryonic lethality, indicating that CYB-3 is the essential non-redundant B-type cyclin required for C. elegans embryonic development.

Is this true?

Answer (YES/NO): YES